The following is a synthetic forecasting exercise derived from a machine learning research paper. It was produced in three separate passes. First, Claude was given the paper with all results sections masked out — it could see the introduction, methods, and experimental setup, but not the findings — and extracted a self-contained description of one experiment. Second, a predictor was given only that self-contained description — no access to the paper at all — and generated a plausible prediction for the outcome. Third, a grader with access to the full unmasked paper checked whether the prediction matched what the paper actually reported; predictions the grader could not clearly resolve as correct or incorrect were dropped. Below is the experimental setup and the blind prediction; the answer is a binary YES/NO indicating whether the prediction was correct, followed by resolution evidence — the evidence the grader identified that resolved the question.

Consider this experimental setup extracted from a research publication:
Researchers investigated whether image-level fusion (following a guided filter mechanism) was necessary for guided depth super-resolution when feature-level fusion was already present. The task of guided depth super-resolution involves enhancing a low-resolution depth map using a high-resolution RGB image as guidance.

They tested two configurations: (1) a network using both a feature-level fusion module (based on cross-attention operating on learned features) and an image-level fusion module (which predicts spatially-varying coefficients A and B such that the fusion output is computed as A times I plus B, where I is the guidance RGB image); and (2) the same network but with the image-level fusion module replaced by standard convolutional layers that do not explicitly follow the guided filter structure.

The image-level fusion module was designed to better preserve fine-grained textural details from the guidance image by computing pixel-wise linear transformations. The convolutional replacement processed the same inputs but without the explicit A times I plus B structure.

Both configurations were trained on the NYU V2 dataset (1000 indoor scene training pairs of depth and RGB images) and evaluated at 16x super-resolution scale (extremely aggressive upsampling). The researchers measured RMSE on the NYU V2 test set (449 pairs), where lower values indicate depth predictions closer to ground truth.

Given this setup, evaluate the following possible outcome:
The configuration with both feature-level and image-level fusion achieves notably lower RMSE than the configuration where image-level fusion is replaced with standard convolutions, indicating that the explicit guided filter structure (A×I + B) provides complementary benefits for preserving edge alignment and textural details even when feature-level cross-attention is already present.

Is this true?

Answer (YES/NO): YES